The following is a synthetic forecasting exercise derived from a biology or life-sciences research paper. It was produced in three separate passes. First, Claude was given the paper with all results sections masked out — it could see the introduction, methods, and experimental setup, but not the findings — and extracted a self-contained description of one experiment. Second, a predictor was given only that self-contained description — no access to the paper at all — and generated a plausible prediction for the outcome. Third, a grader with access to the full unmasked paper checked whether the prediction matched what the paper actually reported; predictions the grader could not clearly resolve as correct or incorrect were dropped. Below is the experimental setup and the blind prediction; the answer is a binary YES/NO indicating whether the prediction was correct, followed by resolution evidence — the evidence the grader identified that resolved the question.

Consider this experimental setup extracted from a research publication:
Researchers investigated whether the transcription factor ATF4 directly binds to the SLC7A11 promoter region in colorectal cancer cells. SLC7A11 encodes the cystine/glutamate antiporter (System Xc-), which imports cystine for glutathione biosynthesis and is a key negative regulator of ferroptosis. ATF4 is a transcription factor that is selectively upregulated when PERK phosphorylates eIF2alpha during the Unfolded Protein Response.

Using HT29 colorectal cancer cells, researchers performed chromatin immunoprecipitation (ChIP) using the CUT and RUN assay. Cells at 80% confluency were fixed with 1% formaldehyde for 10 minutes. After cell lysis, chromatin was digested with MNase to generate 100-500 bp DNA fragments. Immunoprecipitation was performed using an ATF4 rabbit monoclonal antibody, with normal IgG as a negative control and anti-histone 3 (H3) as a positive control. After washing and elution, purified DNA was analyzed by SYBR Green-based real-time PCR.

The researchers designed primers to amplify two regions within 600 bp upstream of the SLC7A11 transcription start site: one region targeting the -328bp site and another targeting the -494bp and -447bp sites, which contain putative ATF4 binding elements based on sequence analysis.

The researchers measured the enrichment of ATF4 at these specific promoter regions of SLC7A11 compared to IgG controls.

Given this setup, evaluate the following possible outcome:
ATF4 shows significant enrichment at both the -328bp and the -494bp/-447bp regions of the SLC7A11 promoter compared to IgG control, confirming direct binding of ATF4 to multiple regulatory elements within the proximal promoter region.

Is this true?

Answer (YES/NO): NO